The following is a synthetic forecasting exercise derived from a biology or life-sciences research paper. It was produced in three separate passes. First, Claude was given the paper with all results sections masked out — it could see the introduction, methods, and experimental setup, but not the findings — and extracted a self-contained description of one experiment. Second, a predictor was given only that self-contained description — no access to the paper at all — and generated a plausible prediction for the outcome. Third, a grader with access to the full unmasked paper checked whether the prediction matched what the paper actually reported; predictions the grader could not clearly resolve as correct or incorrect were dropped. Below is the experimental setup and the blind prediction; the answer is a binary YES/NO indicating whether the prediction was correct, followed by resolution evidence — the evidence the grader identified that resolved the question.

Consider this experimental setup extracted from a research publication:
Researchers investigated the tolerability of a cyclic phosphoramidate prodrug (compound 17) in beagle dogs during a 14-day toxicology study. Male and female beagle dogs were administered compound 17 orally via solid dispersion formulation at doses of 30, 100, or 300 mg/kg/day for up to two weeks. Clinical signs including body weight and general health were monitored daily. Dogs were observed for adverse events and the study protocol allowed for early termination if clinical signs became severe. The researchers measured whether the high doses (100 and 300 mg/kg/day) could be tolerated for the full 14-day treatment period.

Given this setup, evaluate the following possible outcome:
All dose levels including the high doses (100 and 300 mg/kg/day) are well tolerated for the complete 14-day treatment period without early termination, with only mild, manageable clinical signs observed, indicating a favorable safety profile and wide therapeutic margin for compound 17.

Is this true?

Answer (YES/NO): NO